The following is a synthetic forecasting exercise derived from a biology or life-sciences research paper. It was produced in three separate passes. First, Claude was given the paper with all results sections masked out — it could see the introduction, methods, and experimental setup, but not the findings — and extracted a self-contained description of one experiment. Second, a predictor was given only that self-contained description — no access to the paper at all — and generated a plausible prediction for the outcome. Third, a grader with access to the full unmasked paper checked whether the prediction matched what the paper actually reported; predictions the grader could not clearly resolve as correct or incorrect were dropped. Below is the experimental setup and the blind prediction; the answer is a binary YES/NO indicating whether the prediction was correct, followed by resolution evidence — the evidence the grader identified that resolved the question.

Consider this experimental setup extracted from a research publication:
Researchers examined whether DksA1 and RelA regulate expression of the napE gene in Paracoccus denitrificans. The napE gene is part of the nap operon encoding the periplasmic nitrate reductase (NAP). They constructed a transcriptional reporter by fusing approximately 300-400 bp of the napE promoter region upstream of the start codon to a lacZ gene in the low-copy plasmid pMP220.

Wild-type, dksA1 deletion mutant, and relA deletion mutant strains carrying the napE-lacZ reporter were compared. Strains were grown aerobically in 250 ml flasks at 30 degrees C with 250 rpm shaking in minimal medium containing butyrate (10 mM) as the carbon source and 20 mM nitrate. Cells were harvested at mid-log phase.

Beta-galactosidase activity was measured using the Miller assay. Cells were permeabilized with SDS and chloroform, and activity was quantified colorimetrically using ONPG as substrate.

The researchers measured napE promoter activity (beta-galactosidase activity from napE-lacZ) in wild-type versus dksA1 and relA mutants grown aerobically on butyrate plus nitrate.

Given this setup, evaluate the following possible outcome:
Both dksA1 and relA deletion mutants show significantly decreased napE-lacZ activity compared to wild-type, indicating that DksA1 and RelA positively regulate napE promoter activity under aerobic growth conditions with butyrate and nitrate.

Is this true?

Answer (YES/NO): YES